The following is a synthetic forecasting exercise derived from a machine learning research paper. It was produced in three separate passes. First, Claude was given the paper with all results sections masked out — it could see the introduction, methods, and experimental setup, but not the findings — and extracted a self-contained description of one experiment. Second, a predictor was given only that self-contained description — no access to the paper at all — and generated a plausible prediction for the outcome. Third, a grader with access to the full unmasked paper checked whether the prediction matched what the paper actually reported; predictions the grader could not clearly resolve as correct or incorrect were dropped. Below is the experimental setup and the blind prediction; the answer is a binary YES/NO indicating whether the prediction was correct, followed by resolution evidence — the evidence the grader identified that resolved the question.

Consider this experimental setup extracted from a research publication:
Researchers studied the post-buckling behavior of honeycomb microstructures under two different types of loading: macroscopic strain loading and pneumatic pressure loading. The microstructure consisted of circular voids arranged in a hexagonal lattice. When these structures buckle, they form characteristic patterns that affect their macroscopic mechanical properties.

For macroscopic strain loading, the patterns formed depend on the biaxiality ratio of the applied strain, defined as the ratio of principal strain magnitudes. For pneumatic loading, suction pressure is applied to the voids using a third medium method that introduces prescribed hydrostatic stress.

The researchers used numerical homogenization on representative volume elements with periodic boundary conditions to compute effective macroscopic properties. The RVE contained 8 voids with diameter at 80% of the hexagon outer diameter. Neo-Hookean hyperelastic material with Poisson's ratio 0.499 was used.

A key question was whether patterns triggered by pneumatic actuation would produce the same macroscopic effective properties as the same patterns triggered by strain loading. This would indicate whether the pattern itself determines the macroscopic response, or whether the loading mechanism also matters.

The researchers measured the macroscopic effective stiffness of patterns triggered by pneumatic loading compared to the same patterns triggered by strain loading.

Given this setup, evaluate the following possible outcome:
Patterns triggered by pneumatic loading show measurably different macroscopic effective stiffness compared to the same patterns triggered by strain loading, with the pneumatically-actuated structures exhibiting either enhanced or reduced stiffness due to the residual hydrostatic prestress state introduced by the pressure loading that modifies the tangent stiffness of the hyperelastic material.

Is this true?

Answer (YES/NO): YES